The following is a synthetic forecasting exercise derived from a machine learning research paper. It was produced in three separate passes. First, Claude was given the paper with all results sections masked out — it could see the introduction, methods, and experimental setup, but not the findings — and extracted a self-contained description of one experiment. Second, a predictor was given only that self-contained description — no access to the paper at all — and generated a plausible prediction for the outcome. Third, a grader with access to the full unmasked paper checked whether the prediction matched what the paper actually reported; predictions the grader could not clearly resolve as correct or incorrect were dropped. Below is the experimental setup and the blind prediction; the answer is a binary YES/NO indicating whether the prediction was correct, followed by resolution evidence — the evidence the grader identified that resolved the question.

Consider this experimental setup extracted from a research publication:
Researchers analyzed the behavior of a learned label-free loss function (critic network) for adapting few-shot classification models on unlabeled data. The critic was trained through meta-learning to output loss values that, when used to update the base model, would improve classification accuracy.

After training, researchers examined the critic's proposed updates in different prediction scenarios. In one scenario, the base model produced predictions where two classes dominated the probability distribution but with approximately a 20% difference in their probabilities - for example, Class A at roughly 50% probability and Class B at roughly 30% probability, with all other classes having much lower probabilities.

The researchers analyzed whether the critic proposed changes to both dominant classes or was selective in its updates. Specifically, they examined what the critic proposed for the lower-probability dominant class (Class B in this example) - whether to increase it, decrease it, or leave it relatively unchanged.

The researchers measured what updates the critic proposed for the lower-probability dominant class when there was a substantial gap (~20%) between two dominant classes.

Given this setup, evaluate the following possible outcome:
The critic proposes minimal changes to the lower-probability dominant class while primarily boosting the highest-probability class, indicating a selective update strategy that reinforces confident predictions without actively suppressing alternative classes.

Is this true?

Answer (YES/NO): YES